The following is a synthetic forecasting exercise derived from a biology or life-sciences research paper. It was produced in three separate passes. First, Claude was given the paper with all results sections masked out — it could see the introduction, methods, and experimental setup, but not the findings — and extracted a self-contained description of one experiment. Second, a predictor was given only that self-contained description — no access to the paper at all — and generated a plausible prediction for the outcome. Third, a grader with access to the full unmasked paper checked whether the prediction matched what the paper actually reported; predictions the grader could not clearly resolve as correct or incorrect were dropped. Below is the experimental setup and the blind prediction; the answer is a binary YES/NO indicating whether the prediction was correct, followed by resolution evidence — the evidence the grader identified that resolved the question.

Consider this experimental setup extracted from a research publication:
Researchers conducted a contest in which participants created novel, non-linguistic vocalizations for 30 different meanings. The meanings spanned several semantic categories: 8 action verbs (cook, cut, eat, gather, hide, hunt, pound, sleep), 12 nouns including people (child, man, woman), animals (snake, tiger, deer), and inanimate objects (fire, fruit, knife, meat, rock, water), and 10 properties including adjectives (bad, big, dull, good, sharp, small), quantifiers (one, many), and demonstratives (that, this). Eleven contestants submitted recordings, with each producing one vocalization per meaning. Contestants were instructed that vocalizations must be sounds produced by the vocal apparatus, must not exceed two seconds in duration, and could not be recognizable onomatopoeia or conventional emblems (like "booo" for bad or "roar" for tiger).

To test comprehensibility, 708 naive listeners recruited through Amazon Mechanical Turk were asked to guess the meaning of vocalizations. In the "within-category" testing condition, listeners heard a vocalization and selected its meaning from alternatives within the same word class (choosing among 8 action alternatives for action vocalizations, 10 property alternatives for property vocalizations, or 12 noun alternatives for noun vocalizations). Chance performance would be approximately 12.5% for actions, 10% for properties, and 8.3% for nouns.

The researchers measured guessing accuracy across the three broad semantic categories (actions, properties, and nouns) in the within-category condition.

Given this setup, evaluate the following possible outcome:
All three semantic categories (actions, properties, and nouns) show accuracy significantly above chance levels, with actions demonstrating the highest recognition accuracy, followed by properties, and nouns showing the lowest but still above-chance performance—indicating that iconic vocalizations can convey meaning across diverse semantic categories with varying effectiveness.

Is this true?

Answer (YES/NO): NO